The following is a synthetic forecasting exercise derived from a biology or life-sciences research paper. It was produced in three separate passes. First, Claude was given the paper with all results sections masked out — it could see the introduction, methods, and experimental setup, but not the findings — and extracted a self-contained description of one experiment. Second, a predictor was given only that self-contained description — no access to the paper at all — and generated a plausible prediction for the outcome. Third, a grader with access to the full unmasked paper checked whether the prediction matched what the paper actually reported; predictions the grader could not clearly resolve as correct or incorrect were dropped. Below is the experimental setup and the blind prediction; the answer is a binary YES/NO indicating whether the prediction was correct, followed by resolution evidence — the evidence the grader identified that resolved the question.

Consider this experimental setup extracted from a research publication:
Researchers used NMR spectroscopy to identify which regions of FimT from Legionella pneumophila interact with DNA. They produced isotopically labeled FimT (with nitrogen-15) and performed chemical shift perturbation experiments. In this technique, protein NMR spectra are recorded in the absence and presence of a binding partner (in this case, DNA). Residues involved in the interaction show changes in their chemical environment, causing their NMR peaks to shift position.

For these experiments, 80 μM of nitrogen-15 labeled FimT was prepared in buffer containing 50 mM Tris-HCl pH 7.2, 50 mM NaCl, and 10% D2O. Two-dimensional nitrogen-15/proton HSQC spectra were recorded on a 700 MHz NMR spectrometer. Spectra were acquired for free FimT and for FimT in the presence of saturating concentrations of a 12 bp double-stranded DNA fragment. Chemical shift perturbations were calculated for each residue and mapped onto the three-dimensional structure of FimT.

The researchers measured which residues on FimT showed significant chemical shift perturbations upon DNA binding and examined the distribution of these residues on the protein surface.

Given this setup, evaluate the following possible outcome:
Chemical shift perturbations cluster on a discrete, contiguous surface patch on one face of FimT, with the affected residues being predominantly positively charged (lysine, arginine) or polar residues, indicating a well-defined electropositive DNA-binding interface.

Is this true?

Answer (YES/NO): YES